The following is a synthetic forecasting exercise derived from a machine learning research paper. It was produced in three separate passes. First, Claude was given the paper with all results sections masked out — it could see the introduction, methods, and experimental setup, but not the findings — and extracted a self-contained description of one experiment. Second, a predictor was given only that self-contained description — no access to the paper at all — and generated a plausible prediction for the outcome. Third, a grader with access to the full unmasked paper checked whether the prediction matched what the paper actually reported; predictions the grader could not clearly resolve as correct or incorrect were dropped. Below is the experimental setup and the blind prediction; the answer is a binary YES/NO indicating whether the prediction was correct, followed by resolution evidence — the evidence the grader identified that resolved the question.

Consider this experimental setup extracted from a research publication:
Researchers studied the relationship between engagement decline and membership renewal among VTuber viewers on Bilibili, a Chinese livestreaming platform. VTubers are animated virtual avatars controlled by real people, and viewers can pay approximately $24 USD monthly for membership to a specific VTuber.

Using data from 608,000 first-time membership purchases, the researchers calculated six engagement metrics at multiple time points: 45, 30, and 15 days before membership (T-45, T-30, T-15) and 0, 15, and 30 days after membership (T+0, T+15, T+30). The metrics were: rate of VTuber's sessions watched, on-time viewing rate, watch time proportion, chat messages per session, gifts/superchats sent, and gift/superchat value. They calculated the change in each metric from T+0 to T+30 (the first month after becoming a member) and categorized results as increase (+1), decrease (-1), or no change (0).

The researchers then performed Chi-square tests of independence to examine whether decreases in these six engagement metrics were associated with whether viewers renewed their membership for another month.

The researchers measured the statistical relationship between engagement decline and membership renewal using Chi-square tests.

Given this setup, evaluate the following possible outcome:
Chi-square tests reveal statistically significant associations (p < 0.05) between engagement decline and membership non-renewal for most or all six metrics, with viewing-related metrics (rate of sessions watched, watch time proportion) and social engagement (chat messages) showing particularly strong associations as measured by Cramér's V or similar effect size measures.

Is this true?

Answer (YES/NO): NO